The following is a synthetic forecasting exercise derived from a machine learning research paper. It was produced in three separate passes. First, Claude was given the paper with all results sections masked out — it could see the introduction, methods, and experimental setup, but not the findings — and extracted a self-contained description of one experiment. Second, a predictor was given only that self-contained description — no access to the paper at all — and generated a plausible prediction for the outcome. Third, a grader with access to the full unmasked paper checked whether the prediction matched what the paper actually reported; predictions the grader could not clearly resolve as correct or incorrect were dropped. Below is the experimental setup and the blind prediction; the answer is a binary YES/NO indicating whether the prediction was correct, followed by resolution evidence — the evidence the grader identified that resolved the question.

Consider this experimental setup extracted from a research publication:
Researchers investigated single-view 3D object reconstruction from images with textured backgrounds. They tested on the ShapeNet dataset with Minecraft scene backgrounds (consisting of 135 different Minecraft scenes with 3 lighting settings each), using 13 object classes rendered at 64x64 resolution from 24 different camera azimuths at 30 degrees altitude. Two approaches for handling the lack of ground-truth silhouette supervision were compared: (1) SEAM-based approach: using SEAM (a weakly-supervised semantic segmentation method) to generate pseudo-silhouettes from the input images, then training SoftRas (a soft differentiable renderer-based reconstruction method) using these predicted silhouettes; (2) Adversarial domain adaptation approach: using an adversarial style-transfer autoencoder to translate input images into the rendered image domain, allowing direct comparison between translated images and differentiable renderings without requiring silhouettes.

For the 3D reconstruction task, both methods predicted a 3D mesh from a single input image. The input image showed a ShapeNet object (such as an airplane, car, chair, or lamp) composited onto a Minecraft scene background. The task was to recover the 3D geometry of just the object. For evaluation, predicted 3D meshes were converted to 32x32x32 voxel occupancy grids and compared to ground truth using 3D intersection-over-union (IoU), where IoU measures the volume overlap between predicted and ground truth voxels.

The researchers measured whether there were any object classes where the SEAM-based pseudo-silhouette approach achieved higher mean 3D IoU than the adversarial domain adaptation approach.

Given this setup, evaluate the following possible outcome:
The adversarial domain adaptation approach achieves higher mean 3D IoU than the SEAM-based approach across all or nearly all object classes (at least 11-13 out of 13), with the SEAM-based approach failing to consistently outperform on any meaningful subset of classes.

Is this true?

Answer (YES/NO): YES